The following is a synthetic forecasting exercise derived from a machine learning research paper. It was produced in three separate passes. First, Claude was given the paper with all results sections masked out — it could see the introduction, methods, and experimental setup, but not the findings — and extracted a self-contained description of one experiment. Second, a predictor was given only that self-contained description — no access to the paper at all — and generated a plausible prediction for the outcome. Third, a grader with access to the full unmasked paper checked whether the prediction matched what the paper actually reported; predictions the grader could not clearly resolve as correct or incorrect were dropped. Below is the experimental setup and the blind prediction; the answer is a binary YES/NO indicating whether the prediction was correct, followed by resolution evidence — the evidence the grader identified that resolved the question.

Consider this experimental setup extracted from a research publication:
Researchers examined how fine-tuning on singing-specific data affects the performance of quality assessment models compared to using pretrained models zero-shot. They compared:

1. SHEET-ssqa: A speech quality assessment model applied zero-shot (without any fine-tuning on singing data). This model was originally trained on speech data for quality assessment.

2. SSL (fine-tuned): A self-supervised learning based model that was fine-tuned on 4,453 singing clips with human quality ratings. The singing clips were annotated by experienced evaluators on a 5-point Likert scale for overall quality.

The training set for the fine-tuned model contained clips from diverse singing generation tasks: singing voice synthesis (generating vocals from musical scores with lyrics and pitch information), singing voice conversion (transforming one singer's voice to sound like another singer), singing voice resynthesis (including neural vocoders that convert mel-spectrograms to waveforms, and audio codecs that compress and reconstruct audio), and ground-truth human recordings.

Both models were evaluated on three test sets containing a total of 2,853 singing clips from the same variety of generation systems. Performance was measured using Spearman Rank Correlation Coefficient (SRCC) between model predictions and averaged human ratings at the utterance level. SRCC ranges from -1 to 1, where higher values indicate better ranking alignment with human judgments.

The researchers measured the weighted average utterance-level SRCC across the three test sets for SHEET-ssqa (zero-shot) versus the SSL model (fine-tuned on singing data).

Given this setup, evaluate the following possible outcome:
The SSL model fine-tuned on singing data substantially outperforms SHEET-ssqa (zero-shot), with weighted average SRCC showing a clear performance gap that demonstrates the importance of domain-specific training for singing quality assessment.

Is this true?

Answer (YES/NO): NO